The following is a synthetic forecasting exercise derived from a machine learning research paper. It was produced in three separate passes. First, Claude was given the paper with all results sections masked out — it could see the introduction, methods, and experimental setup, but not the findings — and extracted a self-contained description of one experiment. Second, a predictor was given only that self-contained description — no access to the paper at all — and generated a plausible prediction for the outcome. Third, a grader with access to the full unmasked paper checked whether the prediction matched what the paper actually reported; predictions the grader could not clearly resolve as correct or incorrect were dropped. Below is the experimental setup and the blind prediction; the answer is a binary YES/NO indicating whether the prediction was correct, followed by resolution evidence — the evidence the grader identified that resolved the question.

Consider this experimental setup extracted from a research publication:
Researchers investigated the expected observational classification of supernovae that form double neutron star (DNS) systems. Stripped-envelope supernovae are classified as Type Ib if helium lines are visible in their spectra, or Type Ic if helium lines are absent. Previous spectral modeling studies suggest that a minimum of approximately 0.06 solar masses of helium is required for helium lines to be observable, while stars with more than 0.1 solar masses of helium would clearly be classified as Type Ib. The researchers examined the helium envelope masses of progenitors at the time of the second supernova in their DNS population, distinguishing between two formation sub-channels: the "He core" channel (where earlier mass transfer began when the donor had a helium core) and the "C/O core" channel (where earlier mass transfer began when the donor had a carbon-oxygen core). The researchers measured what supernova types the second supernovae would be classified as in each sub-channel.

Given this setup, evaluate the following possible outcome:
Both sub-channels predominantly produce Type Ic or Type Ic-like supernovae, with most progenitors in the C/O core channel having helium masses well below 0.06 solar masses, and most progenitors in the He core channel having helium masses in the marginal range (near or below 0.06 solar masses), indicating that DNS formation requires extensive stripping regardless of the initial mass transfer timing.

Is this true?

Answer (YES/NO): NO